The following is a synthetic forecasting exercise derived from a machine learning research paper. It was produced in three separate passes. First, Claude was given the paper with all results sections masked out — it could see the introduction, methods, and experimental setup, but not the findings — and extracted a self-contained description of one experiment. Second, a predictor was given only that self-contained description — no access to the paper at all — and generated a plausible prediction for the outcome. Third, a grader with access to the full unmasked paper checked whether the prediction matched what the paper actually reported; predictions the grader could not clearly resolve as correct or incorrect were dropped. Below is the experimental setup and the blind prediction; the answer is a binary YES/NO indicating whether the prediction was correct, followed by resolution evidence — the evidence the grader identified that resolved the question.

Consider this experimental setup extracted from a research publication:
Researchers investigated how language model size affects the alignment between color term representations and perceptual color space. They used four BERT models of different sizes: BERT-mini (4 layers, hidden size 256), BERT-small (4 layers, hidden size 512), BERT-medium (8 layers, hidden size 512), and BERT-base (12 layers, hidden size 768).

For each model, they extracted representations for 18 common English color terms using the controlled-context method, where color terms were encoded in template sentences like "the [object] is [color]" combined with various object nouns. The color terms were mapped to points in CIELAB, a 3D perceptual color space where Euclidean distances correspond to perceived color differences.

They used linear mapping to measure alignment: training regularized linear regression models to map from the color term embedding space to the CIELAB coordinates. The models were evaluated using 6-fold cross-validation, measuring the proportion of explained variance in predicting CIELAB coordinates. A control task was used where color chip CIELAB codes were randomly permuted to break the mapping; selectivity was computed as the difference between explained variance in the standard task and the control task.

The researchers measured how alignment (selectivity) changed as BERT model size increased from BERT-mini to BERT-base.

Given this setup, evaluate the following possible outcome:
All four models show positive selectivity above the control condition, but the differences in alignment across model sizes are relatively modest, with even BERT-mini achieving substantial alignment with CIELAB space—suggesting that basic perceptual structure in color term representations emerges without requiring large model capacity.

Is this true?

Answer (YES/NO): YES